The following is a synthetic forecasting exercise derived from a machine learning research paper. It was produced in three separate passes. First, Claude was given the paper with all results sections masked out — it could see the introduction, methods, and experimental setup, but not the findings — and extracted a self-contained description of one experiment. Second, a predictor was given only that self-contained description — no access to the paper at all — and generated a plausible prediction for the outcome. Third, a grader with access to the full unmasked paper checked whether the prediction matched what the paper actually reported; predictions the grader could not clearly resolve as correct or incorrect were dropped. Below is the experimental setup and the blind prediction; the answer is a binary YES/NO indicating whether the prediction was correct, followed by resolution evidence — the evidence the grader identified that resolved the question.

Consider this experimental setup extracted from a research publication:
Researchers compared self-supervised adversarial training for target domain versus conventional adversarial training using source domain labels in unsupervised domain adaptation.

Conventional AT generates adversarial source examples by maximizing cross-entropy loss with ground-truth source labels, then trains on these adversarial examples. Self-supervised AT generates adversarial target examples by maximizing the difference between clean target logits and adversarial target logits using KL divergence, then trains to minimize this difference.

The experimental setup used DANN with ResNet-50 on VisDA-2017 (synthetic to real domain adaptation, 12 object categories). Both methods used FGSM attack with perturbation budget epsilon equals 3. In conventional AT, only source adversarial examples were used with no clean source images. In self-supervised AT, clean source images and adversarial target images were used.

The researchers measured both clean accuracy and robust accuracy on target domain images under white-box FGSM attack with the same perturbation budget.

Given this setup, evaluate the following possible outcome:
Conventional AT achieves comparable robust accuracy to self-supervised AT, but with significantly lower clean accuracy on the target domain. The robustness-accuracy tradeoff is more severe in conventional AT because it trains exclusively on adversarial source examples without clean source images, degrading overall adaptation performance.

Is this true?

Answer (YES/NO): NO